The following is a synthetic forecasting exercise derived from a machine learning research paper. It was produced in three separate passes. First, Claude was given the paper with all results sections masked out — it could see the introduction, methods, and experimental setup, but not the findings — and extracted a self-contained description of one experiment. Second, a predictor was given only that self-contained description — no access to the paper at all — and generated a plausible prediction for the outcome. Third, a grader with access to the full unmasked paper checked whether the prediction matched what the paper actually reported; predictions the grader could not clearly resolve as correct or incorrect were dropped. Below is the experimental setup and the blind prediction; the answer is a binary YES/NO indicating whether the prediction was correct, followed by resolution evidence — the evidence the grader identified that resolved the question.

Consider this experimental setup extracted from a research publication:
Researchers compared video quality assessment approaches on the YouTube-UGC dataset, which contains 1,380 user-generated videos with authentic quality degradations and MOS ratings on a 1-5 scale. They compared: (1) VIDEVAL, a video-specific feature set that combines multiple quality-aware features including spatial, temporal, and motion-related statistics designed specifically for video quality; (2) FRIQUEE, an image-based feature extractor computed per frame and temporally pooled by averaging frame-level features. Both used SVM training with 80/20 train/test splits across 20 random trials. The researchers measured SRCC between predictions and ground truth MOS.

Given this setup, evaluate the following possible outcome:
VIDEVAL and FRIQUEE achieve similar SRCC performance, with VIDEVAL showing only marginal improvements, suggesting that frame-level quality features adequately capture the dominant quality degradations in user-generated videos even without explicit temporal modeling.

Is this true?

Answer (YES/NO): YES